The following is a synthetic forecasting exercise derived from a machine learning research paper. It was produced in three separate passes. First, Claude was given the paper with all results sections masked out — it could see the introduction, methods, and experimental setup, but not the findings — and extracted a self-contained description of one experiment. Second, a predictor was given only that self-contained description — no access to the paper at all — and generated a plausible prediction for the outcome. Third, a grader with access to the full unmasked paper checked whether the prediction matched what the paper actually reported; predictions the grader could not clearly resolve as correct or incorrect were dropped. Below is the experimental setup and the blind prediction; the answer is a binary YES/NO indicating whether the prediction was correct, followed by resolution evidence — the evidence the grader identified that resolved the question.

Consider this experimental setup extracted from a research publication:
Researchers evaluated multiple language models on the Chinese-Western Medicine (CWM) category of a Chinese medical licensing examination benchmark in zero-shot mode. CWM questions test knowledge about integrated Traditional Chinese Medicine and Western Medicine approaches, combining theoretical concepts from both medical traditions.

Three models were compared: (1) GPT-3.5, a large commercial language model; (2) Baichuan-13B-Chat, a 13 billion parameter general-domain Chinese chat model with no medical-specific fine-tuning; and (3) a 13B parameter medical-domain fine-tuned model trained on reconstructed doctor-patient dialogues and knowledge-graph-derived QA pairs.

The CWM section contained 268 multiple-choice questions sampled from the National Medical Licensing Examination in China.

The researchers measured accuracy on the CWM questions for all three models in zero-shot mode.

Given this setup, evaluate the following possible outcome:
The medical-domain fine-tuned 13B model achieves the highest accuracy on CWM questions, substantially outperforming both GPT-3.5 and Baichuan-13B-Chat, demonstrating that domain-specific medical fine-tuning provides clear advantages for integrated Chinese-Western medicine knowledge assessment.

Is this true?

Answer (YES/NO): NO